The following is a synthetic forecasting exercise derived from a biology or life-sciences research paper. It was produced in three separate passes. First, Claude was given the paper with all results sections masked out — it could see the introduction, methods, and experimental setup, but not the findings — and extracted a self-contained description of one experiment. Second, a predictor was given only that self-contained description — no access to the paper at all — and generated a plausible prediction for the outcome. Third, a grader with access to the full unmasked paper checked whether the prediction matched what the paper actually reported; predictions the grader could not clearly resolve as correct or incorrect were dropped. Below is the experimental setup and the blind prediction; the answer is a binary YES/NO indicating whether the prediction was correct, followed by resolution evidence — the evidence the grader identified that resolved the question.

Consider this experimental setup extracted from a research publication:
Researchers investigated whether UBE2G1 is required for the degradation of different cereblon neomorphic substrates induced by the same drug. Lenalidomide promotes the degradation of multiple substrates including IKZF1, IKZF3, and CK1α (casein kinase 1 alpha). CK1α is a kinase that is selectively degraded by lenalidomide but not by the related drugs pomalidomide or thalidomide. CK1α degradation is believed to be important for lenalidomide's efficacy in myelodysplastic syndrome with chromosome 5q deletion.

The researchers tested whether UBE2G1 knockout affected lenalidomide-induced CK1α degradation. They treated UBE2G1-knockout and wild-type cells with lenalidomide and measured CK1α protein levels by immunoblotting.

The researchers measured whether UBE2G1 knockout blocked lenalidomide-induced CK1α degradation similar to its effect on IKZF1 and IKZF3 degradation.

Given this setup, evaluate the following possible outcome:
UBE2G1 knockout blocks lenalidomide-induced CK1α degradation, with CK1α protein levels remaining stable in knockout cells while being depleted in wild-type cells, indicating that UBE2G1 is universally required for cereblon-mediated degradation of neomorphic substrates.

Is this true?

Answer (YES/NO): YES